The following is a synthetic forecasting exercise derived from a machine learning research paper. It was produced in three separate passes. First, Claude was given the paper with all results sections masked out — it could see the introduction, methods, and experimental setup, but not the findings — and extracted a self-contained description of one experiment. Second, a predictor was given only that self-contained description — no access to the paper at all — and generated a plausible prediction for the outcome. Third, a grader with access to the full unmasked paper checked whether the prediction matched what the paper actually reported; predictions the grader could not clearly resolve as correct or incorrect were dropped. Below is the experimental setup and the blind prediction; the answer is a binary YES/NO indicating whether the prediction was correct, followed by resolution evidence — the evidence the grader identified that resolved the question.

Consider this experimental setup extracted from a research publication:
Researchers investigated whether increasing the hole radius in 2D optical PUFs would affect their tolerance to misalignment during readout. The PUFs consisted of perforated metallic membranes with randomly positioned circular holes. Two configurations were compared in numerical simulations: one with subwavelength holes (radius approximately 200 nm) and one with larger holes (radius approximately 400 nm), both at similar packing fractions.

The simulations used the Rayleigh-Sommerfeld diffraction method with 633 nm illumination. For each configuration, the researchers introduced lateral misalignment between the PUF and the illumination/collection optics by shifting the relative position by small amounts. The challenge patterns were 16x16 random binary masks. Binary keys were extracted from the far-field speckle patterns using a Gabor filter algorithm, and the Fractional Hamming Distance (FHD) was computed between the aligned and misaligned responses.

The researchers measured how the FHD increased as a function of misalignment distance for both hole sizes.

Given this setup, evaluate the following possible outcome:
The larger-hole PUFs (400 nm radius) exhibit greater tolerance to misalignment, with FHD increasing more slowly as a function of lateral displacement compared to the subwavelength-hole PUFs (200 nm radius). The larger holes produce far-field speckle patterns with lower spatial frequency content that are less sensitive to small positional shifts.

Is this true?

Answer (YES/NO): YES